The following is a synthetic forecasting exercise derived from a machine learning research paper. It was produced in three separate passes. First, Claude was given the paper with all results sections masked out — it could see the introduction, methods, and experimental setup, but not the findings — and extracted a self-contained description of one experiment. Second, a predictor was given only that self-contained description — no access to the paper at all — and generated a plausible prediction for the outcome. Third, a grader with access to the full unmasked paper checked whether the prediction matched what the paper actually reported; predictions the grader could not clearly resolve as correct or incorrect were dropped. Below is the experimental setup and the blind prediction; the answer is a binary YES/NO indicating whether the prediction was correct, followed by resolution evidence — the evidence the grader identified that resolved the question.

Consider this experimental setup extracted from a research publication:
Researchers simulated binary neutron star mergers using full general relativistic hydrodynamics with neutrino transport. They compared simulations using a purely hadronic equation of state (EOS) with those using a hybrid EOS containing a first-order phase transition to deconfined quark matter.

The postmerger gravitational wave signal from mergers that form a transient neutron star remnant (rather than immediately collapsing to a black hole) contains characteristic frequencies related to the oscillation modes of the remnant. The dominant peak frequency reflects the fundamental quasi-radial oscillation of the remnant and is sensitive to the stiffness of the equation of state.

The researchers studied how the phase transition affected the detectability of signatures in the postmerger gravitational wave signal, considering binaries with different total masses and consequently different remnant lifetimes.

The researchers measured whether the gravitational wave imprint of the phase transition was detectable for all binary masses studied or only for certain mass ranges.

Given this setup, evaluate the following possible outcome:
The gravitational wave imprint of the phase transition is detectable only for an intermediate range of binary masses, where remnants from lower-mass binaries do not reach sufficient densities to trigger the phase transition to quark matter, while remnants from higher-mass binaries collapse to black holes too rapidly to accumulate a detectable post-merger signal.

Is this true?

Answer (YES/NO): NO